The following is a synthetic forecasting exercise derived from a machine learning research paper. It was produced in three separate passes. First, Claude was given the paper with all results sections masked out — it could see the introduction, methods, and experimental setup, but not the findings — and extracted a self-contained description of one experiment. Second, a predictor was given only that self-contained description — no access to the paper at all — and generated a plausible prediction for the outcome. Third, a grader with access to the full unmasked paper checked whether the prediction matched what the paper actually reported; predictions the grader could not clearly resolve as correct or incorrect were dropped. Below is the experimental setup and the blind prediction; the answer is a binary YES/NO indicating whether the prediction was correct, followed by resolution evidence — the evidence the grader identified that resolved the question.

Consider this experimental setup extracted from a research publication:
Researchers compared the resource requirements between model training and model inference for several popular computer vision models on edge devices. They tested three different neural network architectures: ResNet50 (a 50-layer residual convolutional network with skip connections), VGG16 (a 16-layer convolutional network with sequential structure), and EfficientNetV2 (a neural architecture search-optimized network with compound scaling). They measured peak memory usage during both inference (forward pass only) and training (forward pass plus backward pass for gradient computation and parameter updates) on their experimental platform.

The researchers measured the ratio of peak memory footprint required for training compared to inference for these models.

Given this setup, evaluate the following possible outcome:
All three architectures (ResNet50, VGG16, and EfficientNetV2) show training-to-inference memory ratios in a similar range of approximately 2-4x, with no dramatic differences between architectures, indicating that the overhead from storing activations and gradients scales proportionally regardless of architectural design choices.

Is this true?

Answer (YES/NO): NO